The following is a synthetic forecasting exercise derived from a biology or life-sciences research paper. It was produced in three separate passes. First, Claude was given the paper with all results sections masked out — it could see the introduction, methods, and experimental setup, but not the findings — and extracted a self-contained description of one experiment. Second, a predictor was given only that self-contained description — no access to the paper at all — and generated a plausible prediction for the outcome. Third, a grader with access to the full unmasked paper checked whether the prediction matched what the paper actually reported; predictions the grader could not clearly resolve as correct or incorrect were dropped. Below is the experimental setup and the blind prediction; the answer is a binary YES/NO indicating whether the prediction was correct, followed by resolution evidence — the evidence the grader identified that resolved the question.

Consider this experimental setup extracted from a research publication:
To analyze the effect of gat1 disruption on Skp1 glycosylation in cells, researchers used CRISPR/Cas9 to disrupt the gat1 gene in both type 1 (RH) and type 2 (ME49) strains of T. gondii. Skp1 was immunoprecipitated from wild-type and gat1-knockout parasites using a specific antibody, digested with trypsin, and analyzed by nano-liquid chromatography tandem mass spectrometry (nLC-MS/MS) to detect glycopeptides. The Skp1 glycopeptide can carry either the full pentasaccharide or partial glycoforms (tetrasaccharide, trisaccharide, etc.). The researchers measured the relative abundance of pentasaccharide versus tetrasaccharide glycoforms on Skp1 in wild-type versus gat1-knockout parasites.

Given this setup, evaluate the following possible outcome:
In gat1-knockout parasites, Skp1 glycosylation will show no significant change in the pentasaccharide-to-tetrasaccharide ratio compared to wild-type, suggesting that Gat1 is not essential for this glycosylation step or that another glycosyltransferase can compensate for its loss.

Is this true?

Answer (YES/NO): NO